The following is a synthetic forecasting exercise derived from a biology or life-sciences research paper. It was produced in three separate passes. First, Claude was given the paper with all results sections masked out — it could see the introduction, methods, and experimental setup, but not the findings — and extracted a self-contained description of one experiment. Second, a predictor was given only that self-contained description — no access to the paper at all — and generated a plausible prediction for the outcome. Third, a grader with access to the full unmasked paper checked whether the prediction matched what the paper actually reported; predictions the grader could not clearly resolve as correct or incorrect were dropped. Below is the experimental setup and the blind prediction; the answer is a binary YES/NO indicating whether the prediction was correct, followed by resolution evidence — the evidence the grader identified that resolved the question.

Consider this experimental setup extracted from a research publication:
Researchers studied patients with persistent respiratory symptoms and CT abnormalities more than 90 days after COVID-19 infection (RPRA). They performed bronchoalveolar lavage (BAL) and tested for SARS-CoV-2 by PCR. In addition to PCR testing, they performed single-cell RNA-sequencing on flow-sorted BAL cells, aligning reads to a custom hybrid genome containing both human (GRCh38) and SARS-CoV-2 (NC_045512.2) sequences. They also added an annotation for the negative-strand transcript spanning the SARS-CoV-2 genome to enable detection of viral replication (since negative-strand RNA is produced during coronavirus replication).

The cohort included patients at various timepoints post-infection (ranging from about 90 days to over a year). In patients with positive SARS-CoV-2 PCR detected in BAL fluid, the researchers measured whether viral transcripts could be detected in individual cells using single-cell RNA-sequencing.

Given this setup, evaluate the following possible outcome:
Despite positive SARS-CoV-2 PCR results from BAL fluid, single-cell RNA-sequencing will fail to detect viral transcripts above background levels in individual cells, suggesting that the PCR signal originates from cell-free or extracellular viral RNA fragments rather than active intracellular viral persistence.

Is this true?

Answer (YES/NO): NO